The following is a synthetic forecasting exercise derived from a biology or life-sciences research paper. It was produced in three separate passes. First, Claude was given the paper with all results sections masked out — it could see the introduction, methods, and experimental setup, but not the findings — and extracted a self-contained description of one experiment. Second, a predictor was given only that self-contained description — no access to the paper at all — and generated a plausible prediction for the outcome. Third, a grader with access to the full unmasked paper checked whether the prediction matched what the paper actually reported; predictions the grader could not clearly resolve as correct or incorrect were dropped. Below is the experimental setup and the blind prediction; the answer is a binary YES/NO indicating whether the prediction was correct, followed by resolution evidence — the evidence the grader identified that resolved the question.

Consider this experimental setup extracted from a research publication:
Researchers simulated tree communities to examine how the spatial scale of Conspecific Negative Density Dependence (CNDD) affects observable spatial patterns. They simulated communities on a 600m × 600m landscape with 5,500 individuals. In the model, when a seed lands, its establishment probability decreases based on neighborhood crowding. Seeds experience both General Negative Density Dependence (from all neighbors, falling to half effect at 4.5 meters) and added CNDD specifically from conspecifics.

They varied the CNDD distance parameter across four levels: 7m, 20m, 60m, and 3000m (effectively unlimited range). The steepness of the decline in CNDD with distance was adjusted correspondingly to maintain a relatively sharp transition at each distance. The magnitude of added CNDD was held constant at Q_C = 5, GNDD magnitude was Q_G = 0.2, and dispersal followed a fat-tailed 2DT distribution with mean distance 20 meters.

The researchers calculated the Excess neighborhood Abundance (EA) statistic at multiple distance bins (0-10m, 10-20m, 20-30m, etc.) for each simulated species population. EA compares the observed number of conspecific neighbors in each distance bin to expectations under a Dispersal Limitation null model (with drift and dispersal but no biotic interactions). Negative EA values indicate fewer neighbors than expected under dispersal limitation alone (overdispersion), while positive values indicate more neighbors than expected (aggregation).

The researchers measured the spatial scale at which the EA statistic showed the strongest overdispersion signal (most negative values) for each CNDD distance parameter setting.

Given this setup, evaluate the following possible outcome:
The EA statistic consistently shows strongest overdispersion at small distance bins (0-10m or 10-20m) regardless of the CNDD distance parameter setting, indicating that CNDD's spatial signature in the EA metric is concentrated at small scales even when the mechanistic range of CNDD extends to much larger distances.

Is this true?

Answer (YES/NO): NO